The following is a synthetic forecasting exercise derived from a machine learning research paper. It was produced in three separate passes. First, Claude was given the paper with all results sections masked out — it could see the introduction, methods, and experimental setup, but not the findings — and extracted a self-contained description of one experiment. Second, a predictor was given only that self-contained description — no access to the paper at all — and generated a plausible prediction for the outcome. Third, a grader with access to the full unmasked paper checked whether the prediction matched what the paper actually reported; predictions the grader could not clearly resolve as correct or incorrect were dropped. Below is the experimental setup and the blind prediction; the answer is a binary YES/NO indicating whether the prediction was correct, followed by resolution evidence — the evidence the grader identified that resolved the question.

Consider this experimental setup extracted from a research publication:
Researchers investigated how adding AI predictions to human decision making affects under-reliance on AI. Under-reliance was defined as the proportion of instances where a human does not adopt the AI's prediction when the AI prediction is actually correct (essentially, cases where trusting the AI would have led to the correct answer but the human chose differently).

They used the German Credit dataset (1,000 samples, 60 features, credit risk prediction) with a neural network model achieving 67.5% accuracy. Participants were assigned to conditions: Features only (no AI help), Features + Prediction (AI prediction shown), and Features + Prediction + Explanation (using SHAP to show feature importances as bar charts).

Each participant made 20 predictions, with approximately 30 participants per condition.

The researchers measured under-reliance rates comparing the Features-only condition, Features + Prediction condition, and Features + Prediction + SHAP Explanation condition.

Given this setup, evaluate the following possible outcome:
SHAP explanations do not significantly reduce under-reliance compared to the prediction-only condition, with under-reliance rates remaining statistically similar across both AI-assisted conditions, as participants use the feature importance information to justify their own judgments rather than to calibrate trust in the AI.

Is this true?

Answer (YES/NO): NO